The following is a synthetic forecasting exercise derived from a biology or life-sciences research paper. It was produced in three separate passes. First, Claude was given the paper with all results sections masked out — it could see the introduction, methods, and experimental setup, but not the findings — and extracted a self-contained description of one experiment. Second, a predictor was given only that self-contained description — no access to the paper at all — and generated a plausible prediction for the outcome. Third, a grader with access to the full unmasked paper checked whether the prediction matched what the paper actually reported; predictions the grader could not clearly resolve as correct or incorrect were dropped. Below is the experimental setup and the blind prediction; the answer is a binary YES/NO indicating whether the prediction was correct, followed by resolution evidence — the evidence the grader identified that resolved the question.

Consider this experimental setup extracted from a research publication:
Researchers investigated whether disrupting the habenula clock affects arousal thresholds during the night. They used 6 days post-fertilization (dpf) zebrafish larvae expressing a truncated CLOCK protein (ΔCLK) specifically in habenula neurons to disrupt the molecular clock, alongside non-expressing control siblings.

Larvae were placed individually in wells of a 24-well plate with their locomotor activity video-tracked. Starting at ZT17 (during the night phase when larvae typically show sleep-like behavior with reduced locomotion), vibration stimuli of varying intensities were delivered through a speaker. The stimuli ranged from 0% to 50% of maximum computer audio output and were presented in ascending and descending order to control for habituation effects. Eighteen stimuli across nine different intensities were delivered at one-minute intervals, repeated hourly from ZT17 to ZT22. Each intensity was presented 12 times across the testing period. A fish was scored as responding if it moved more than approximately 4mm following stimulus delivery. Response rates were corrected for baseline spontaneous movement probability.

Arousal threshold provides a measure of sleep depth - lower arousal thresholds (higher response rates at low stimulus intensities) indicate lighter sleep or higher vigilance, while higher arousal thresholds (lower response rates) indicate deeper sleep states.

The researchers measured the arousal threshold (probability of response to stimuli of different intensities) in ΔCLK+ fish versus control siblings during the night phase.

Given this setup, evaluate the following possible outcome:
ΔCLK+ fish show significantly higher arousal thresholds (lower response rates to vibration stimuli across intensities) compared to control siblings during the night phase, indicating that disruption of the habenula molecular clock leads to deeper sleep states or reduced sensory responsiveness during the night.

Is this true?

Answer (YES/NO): NO